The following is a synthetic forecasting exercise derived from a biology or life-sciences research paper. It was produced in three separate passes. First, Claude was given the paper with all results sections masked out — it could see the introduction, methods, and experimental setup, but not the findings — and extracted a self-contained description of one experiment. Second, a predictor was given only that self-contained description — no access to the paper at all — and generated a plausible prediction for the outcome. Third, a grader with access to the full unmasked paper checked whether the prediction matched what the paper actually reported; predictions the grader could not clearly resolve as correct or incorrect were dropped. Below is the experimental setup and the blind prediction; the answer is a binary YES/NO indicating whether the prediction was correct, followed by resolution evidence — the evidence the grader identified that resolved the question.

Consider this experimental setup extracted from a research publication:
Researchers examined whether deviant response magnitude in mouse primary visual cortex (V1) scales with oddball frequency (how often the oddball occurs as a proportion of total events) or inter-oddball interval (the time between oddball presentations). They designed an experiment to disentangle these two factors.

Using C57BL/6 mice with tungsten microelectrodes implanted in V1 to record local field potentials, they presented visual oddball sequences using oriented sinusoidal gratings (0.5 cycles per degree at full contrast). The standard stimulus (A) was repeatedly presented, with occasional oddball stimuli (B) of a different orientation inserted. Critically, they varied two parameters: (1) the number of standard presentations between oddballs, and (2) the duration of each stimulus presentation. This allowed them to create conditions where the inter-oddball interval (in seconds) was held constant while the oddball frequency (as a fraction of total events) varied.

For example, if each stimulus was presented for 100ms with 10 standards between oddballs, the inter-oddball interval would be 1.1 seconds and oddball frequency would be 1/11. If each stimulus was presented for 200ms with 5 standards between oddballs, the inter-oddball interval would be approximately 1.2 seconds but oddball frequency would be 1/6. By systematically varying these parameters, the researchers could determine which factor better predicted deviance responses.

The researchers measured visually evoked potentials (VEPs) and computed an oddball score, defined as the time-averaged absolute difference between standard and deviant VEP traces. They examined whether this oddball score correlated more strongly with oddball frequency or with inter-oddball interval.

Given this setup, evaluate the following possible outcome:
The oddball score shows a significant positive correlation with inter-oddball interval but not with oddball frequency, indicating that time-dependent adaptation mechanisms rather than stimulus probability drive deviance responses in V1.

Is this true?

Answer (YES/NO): NO